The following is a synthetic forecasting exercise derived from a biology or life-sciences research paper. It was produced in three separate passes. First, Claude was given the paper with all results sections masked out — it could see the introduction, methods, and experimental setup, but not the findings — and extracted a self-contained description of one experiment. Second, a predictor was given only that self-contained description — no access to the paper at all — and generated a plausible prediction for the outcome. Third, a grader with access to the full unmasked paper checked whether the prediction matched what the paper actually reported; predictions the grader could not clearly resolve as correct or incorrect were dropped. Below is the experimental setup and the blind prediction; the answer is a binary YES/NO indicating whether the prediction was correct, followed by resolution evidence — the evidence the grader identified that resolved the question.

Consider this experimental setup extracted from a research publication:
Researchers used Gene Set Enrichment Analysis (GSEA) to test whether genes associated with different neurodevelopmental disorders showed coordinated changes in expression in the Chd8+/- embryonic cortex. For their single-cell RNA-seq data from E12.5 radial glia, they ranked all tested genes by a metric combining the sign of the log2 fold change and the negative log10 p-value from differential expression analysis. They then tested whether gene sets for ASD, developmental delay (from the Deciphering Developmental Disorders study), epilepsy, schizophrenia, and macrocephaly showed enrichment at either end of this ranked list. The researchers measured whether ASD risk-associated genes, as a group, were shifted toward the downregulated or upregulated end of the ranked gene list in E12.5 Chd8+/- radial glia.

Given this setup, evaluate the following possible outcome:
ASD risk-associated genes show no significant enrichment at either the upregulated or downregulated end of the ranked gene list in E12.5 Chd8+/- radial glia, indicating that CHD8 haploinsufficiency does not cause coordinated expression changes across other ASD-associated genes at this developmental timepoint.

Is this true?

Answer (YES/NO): YES